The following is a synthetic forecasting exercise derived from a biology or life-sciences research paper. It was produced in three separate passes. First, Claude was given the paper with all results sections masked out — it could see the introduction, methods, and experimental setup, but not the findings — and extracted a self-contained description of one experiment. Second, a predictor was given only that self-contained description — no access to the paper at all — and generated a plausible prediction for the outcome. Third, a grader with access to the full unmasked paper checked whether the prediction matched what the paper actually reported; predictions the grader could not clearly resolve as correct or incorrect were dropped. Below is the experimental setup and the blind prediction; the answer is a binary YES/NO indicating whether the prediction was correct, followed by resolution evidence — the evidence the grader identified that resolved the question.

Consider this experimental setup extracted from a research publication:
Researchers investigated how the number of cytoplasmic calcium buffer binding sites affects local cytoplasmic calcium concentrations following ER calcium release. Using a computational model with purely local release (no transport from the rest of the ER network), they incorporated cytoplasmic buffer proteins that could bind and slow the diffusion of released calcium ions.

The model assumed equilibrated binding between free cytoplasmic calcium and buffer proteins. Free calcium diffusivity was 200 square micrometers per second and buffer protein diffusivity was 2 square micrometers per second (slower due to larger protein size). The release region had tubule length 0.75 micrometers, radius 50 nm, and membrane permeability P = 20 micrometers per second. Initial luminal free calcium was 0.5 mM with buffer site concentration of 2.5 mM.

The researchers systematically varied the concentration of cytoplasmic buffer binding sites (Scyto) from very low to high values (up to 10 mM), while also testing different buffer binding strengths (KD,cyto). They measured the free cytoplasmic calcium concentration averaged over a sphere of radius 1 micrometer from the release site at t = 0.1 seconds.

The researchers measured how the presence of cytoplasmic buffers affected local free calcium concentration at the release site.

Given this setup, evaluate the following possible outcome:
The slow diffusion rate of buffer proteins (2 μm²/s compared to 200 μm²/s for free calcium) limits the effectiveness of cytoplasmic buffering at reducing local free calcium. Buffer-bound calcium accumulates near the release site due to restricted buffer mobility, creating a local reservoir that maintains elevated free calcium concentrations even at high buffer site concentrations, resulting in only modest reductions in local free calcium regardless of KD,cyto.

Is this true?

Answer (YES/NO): NO